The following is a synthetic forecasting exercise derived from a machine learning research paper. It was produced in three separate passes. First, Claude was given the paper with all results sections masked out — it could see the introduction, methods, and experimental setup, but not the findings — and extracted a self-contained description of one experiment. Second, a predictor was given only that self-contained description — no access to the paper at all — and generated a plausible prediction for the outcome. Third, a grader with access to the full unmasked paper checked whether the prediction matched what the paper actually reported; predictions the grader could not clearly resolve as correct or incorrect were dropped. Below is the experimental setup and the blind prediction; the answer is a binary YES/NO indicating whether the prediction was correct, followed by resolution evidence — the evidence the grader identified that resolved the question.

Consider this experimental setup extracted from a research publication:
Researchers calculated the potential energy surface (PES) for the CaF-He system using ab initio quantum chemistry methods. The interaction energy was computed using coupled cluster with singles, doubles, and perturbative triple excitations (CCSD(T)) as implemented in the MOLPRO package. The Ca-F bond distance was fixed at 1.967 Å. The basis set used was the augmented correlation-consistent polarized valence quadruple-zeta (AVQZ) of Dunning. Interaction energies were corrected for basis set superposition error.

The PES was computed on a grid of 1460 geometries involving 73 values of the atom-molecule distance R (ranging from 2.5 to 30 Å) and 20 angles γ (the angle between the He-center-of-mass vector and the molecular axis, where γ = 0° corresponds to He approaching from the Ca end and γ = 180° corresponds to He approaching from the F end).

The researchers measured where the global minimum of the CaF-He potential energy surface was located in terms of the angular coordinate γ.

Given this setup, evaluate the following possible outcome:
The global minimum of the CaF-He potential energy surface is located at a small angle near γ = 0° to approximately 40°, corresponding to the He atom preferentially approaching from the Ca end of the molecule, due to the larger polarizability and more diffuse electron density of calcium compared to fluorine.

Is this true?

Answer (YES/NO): YES